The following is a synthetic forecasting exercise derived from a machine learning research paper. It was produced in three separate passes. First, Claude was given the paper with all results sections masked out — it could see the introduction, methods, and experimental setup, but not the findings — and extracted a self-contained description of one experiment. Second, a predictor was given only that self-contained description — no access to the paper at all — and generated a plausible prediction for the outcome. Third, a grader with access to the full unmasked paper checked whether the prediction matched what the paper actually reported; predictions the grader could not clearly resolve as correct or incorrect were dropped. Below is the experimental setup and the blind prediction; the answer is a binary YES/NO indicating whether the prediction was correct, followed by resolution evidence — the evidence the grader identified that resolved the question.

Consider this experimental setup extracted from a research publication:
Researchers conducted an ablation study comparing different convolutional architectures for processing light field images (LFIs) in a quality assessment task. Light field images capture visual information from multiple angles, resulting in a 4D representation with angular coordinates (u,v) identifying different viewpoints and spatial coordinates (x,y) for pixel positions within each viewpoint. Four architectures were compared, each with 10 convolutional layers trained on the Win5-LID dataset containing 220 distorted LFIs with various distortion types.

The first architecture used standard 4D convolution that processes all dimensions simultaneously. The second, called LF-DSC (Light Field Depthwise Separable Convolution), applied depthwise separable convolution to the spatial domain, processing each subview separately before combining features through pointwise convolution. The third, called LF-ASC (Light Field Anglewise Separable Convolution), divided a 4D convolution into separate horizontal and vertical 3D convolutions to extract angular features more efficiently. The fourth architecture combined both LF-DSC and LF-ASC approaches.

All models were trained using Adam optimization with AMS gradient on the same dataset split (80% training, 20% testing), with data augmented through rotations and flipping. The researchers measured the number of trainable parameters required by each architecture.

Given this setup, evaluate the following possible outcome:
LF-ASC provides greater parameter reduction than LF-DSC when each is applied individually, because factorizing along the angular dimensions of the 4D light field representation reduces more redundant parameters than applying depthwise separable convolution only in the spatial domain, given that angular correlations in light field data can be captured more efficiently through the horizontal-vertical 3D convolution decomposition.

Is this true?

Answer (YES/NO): YES